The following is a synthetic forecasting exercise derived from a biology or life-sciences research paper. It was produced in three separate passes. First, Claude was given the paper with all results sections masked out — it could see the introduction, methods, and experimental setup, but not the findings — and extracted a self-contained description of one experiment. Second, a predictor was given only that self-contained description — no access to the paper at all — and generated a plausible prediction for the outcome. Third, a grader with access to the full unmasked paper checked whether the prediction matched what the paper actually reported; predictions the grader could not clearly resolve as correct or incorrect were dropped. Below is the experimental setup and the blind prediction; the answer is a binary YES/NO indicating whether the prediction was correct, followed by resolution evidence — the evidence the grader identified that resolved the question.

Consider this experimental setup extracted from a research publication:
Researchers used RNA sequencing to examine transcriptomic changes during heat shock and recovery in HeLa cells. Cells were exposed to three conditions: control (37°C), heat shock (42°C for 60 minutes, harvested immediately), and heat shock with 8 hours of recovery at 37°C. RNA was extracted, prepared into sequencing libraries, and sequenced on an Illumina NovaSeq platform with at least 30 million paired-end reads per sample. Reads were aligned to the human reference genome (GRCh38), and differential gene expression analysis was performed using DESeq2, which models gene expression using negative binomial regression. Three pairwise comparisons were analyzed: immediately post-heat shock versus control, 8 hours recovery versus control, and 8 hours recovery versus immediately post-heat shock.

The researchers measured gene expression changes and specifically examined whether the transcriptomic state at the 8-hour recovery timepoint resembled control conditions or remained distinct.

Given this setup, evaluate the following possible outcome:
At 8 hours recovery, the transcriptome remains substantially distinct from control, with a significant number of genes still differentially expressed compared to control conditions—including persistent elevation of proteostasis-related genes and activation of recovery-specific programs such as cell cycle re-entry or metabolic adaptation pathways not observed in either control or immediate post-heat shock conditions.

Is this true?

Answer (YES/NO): NO